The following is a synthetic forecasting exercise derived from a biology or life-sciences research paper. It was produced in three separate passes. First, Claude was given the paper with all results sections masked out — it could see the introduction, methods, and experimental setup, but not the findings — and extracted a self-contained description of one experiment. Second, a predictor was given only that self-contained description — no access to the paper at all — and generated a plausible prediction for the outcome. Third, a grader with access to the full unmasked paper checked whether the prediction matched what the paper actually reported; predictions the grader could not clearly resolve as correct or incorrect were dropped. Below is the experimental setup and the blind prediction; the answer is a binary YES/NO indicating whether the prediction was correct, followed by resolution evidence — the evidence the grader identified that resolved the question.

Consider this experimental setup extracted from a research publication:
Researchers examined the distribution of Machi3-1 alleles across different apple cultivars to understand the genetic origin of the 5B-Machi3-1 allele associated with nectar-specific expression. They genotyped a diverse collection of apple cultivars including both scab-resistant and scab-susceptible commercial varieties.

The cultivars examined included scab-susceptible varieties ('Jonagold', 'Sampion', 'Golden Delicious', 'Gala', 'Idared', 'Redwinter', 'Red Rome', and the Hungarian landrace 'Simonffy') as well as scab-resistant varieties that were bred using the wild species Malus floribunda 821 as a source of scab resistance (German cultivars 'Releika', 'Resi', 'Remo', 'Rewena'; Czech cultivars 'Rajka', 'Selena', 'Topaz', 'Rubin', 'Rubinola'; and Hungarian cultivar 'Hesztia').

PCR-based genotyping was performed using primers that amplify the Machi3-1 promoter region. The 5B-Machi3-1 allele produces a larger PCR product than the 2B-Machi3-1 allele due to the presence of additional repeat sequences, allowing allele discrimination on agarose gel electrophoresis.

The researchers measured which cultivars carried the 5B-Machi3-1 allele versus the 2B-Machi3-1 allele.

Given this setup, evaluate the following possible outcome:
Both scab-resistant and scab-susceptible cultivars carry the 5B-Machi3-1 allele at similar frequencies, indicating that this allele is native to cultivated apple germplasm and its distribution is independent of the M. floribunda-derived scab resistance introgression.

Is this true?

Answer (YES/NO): NO